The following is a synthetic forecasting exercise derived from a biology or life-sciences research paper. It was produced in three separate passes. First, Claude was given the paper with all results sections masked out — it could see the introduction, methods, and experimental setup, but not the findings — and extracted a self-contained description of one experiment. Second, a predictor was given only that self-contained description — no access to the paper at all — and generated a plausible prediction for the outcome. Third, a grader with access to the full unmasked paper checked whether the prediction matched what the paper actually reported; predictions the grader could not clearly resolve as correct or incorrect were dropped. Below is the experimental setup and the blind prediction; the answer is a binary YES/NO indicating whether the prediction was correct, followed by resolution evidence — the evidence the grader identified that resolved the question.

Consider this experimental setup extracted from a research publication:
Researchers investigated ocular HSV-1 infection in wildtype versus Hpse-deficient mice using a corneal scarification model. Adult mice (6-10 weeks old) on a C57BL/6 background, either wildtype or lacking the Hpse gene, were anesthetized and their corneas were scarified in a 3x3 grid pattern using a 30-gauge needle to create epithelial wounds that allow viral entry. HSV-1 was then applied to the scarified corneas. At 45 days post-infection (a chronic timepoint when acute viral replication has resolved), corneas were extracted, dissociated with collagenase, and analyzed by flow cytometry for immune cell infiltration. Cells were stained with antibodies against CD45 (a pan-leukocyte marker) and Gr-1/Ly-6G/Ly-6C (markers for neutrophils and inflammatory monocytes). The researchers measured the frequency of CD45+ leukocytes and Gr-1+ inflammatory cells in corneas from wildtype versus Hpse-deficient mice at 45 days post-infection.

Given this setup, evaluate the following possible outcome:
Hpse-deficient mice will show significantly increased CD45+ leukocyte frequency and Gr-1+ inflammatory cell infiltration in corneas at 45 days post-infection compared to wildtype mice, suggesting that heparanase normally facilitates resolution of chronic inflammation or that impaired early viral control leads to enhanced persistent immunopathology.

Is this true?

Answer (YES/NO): NO